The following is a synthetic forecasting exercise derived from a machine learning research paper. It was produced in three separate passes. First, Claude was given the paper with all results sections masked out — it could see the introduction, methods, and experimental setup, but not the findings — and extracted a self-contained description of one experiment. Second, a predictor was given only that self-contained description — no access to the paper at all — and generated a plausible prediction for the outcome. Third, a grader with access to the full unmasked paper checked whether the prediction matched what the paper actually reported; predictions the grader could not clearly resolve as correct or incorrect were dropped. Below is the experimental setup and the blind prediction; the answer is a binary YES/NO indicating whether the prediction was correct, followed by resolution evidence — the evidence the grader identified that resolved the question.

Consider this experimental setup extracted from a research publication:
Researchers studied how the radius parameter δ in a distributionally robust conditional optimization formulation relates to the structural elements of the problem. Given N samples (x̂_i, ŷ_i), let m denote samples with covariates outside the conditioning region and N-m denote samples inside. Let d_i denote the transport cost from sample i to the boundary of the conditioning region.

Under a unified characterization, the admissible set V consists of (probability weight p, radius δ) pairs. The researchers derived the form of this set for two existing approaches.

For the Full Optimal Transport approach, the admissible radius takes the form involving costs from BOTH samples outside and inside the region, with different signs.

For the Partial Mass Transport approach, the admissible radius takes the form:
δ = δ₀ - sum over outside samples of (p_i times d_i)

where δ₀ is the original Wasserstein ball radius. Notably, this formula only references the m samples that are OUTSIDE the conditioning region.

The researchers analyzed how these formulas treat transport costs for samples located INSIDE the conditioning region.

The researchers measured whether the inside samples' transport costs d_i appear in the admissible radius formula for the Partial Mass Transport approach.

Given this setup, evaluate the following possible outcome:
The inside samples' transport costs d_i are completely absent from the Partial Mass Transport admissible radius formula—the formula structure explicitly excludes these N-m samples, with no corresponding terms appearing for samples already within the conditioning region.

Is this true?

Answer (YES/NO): YES